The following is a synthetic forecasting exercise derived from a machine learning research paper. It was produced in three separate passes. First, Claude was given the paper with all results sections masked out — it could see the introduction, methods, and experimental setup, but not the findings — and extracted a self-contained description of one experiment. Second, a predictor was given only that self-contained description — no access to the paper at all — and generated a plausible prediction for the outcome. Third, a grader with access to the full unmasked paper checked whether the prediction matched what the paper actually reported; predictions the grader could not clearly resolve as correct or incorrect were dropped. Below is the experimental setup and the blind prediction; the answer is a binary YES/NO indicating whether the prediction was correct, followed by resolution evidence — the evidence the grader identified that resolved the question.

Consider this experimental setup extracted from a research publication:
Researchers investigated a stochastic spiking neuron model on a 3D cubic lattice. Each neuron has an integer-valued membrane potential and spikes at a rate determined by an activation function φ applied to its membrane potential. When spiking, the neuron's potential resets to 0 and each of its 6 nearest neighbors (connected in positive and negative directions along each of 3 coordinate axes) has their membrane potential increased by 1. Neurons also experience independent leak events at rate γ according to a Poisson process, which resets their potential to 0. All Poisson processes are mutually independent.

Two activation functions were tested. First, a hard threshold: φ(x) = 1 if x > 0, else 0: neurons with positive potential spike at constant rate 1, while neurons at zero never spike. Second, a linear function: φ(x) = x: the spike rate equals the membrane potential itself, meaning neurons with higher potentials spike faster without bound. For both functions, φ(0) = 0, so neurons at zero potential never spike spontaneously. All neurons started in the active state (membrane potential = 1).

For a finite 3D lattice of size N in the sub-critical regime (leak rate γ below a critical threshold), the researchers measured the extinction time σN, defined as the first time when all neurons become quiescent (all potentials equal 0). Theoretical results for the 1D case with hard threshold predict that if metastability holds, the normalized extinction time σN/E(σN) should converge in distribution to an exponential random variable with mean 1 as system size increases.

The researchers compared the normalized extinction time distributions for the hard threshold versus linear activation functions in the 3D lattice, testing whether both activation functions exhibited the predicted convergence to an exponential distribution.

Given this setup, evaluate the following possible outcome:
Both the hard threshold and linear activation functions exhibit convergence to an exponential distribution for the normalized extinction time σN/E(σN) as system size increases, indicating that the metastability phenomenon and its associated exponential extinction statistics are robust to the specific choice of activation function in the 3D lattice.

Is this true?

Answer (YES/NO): YES